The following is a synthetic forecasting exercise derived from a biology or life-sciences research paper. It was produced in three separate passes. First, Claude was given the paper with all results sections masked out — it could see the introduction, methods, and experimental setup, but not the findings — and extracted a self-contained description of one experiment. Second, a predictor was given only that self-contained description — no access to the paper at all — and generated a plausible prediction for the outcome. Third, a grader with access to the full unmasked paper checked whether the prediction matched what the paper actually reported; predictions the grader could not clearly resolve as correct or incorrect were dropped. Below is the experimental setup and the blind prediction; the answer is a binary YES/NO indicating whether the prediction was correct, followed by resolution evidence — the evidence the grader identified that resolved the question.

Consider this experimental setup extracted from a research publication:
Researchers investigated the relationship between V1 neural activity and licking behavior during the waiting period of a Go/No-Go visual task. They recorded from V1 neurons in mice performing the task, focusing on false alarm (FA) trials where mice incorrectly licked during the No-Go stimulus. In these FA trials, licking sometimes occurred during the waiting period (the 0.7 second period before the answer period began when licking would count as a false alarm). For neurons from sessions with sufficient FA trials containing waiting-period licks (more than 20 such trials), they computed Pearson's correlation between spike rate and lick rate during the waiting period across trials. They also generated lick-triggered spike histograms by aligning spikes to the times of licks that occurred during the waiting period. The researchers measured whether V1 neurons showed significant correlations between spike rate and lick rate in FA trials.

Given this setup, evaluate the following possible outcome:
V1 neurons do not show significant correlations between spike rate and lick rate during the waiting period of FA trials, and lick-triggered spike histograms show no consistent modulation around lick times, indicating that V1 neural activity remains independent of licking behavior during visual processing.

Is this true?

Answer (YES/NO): YES